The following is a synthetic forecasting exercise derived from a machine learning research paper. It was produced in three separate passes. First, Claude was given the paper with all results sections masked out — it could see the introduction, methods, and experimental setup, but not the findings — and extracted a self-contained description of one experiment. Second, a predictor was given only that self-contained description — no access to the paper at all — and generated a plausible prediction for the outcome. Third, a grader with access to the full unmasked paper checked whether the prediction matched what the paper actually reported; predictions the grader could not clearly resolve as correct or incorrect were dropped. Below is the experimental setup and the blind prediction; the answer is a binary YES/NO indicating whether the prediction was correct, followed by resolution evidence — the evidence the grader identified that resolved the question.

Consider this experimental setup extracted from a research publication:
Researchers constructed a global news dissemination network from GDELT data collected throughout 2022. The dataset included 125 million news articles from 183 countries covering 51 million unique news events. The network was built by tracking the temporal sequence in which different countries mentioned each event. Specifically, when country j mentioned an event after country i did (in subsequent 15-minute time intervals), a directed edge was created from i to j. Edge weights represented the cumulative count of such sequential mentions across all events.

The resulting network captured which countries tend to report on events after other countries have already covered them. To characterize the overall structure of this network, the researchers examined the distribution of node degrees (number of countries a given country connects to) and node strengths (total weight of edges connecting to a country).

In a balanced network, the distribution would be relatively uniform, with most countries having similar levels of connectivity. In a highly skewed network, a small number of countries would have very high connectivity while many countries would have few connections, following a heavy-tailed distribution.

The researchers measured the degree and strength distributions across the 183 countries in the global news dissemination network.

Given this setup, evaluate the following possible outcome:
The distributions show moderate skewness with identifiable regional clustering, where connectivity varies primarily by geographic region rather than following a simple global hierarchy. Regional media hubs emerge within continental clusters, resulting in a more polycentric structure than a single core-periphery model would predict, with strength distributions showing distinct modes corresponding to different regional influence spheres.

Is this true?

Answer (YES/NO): NO